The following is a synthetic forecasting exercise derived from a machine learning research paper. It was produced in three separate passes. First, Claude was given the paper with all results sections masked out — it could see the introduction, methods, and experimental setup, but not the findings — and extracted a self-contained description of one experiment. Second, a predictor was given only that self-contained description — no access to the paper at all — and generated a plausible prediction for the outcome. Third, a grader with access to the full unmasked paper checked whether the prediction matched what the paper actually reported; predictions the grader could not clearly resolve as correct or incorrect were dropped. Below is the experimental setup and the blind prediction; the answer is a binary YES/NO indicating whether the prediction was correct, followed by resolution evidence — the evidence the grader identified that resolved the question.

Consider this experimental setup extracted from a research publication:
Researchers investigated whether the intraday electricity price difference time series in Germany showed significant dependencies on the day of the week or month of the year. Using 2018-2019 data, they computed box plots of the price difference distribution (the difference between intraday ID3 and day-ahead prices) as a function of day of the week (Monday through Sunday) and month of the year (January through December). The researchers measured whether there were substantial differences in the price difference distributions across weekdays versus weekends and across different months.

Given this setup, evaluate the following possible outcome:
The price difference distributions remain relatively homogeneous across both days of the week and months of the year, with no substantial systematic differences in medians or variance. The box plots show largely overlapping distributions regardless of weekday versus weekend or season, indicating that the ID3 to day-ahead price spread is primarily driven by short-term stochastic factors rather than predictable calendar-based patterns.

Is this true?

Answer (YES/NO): YES